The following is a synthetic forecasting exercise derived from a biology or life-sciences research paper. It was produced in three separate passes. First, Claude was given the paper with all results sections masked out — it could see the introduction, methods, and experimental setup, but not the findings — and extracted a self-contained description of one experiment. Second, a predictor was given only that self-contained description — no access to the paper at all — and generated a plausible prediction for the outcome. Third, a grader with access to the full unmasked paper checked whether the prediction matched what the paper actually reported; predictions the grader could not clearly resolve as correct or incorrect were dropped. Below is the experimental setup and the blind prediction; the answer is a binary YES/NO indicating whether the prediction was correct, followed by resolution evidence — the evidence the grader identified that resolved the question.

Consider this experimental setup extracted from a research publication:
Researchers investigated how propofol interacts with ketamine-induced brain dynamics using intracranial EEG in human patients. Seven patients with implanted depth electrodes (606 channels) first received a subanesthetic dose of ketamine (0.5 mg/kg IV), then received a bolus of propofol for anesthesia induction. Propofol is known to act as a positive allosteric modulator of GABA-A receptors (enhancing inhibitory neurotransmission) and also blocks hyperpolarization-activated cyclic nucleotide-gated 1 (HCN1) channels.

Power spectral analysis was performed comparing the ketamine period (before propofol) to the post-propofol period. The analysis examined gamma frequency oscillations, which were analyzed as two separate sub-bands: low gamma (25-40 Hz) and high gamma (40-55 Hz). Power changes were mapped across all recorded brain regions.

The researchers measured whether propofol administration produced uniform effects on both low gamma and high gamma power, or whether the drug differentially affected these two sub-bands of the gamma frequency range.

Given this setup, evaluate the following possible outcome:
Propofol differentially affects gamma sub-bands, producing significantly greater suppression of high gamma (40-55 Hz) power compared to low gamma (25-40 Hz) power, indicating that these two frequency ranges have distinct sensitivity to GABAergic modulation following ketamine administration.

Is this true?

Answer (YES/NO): NO